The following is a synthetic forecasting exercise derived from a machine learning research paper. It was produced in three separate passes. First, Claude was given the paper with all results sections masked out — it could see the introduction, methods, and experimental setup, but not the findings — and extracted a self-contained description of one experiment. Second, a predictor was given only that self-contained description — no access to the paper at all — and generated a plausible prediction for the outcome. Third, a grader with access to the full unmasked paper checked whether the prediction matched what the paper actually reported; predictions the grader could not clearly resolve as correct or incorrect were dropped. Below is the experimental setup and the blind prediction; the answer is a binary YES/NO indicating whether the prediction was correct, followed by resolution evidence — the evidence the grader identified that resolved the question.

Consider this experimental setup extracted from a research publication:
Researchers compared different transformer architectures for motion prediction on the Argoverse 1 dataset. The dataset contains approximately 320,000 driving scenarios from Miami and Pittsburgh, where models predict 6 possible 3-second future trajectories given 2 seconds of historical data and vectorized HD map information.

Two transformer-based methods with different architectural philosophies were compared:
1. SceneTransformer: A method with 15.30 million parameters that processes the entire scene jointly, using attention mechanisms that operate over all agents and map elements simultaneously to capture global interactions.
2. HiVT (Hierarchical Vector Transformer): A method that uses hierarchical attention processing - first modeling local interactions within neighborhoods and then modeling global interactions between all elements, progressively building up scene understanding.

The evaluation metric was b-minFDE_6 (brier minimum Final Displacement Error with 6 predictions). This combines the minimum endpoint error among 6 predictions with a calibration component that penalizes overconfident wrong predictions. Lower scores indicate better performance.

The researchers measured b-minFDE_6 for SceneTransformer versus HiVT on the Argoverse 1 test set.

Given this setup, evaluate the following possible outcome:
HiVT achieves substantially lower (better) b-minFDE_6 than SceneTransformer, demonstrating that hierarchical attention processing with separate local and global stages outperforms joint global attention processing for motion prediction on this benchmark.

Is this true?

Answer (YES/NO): NO